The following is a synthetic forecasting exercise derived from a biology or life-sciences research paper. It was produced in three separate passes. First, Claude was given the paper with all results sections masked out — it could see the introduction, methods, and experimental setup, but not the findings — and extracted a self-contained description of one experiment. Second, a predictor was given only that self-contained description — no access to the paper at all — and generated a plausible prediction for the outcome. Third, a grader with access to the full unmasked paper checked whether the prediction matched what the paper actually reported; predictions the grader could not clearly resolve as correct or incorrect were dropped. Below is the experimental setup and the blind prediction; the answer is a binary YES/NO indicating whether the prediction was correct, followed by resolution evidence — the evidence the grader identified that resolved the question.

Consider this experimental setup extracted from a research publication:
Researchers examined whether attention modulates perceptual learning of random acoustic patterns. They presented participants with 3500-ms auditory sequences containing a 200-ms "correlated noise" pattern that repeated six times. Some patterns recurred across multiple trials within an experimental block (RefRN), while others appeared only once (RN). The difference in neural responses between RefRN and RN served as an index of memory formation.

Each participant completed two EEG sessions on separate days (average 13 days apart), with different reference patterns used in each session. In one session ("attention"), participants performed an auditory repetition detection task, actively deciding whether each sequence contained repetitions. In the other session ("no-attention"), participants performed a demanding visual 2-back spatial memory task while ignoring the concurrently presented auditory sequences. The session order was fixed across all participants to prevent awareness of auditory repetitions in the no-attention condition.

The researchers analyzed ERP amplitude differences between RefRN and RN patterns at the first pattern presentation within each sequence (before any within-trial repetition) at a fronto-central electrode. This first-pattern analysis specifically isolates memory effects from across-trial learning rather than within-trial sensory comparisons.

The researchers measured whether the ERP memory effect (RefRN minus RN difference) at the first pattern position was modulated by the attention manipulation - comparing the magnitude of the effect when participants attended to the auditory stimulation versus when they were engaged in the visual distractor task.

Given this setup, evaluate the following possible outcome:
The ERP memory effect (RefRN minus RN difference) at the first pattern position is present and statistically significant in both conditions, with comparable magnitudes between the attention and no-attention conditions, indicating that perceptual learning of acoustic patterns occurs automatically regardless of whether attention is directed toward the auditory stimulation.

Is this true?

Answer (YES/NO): NO